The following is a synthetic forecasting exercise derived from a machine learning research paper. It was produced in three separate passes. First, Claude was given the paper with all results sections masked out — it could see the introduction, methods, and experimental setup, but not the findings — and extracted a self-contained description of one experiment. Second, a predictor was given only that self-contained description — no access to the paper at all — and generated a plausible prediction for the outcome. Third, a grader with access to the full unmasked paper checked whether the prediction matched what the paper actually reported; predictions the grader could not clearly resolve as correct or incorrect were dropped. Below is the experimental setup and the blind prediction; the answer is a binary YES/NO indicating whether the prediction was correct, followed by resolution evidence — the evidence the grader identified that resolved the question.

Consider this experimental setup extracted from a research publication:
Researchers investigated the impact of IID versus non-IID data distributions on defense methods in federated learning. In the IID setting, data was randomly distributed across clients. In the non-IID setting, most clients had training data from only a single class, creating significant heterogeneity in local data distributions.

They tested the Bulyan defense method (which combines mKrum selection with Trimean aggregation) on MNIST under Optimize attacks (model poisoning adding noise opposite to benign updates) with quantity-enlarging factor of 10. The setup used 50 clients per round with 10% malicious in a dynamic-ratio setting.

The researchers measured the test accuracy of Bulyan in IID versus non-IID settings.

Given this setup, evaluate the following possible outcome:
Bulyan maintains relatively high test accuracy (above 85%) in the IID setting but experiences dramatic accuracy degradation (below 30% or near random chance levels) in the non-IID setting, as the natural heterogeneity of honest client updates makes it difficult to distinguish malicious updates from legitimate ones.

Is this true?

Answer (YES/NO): NO